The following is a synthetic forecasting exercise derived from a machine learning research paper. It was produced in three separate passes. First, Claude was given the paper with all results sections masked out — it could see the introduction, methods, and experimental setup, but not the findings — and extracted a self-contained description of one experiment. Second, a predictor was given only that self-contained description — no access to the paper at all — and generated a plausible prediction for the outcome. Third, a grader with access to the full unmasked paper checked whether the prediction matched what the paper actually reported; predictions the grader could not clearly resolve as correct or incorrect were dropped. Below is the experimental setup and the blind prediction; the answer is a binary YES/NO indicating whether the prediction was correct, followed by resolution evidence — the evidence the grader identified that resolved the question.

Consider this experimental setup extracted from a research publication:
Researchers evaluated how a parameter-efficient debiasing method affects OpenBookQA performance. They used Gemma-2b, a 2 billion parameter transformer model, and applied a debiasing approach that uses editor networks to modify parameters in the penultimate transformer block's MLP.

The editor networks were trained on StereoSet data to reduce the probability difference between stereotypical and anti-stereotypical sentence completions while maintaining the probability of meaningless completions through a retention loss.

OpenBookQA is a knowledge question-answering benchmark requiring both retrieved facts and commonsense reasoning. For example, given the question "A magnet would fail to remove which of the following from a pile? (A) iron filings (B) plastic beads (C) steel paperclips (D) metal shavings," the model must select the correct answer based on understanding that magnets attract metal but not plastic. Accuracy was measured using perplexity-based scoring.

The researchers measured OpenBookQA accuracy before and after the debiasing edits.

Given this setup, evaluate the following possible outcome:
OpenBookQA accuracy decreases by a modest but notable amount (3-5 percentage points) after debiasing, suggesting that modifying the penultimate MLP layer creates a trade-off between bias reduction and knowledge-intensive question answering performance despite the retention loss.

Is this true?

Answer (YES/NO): NO